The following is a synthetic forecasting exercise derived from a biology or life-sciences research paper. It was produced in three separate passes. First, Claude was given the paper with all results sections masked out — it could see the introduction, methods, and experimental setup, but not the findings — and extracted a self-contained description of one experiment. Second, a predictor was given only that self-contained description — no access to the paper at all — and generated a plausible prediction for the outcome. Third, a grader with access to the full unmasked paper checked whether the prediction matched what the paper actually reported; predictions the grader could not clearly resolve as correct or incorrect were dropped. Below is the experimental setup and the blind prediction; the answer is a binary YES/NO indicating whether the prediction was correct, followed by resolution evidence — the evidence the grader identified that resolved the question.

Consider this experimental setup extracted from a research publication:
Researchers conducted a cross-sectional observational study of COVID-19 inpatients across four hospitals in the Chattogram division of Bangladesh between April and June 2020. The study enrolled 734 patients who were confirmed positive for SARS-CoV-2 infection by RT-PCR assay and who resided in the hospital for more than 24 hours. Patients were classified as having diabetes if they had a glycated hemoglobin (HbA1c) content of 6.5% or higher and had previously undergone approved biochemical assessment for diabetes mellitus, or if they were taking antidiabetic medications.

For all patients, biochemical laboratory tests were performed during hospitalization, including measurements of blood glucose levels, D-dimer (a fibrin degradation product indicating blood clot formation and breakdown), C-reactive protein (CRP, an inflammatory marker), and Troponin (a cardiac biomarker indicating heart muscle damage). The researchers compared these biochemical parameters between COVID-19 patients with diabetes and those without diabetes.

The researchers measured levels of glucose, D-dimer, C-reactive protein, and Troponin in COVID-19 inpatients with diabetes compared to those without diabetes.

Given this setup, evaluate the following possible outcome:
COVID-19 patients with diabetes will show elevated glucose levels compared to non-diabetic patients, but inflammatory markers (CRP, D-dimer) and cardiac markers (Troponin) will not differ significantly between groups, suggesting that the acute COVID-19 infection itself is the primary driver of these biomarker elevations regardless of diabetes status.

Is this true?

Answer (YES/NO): NO